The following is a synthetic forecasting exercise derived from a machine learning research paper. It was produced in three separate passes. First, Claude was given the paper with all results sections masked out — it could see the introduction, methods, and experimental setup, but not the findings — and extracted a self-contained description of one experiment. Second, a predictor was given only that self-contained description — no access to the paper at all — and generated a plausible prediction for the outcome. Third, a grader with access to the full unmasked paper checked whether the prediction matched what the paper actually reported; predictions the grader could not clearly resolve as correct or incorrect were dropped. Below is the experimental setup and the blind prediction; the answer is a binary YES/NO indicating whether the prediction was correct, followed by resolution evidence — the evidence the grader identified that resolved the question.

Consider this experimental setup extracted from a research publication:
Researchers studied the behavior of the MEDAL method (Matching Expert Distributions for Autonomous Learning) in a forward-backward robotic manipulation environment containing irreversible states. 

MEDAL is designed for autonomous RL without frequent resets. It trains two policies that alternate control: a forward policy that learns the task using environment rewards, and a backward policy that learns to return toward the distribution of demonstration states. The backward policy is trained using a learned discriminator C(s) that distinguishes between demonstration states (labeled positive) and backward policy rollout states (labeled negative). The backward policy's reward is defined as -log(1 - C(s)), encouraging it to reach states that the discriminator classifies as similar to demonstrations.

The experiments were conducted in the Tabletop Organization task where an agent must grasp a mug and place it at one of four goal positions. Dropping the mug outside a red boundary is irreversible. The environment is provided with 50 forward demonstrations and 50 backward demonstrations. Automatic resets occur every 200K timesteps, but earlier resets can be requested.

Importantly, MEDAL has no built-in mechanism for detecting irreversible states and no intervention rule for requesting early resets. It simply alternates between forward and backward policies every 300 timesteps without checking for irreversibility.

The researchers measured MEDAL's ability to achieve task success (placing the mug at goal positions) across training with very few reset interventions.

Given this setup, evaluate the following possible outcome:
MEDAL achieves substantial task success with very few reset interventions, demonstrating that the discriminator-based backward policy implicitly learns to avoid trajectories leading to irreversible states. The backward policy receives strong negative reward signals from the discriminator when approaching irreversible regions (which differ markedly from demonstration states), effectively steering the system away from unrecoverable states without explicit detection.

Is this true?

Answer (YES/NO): NO